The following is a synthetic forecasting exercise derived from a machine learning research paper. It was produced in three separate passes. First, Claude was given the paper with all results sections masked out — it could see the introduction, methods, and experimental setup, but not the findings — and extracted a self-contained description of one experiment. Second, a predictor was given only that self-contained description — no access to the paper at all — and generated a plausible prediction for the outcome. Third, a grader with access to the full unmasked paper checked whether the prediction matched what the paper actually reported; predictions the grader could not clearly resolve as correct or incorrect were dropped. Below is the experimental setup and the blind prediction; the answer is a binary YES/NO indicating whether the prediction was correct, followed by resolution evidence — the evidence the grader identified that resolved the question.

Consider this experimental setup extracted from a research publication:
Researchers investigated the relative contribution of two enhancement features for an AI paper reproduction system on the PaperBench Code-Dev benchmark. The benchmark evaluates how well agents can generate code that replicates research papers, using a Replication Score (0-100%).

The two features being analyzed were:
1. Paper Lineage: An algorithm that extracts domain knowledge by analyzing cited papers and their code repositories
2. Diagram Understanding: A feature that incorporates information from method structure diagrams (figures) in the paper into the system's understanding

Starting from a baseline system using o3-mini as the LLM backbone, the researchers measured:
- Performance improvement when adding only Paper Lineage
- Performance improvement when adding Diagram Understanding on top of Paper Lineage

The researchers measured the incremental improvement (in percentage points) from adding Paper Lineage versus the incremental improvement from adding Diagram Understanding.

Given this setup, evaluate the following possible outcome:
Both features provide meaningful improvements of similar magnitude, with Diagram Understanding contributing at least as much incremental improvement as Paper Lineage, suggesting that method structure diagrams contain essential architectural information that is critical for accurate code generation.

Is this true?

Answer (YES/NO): NO